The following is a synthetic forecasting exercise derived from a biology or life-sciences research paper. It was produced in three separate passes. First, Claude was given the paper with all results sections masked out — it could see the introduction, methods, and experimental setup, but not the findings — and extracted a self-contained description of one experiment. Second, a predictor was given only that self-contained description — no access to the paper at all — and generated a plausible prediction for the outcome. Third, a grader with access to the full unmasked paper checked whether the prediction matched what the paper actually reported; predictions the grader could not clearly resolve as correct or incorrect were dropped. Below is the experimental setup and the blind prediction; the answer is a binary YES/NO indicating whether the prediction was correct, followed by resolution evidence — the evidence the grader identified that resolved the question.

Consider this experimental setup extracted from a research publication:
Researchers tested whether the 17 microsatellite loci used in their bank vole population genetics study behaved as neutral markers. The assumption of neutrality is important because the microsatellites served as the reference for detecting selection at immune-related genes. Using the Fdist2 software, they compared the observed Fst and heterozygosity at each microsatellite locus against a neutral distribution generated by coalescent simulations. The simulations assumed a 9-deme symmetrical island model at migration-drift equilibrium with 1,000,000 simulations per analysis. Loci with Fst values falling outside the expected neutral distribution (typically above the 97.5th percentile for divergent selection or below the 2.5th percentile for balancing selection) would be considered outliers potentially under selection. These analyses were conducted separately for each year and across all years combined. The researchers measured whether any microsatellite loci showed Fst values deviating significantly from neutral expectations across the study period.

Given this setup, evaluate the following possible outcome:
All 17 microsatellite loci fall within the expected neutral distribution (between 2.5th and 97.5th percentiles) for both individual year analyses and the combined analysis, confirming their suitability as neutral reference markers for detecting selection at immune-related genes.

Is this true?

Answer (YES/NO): YES